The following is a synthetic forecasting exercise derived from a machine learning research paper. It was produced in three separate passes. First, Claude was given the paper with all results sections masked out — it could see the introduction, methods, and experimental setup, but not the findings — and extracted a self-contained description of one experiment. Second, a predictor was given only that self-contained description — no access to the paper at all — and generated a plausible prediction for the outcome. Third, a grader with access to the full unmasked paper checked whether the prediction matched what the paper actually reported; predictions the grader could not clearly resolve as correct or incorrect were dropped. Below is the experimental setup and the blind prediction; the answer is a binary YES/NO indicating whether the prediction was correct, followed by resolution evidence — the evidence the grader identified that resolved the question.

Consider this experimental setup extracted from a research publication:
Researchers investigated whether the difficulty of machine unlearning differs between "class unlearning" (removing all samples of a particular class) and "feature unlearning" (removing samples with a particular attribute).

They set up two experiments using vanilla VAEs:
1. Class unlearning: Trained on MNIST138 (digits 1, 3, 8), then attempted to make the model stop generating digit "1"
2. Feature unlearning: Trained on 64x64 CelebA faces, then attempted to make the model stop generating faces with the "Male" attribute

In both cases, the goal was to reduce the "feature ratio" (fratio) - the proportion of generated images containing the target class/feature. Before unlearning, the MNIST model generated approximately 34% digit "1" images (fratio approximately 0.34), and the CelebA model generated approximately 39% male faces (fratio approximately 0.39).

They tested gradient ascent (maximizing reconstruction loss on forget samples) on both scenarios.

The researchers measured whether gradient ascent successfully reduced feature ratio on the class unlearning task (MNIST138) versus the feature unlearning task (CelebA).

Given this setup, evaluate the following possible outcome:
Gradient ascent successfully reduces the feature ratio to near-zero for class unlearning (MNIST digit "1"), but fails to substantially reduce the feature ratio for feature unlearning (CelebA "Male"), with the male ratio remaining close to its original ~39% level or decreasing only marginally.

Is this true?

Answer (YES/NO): NO